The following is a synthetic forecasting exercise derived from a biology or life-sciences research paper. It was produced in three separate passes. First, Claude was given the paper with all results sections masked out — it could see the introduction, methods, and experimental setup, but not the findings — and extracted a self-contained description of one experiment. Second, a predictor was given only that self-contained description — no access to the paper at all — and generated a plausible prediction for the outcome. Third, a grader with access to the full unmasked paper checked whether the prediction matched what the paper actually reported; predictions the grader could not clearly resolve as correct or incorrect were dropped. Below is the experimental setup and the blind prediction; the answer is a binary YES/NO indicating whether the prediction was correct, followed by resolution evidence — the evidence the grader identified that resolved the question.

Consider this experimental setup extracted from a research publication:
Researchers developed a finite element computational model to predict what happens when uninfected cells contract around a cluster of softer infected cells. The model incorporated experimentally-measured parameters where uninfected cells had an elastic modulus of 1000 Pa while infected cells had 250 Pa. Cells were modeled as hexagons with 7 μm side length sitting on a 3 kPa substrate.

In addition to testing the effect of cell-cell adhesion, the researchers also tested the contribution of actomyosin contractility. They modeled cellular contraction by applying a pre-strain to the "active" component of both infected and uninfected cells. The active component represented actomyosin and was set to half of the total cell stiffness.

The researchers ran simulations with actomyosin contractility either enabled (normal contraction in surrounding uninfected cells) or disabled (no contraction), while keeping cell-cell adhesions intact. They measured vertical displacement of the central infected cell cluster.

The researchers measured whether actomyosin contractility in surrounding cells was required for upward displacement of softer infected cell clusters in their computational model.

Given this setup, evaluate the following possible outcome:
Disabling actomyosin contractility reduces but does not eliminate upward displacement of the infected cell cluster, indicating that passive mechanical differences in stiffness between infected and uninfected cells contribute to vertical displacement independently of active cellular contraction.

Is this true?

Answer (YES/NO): YES